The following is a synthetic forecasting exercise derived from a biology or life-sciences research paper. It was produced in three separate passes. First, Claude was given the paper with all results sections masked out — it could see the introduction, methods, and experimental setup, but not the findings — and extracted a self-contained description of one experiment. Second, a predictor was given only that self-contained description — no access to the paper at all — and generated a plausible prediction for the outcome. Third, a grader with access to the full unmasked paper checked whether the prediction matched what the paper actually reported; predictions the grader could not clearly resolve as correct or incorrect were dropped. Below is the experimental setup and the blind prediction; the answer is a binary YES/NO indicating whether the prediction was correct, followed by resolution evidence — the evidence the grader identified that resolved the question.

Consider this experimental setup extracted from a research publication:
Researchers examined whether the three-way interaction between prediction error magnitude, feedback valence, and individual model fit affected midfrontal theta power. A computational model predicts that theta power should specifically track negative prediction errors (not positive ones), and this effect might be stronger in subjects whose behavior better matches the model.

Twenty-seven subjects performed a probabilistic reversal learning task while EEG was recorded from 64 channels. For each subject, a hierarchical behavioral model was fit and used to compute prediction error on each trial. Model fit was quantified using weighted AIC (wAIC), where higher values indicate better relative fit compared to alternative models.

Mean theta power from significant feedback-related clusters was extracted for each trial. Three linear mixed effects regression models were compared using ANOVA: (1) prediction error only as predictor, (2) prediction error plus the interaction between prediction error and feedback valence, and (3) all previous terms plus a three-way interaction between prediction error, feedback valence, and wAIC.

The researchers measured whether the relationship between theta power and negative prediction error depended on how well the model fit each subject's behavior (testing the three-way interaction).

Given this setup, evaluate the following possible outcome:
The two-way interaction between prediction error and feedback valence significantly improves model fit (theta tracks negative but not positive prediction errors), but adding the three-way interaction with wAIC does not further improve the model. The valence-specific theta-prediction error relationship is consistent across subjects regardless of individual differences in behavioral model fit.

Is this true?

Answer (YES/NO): NO